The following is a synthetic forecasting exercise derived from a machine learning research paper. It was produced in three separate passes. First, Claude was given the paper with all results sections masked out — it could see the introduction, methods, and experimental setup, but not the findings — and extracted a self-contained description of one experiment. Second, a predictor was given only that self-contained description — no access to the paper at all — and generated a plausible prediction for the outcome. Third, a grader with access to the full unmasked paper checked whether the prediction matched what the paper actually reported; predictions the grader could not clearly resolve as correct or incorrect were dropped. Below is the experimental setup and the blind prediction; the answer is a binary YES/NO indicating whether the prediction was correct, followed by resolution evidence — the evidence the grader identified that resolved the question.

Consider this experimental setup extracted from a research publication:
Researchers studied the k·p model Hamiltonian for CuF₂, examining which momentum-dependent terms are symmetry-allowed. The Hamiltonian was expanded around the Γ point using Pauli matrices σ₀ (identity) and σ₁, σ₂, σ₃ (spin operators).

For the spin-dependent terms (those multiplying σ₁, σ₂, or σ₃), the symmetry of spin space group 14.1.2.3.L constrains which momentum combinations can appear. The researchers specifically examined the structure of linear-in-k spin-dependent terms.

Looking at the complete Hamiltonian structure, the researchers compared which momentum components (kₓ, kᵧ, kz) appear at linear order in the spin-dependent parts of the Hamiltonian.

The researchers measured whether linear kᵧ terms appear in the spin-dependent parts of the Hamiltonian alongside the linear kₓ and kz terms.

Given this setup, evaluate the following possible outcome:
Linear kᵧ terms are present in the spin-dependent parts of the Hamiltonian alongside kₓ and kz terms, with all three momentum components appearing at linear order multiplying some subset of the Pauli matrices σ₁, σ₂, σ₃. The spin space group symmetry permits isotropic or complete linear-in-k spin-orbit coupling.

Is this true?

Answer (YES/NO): NO